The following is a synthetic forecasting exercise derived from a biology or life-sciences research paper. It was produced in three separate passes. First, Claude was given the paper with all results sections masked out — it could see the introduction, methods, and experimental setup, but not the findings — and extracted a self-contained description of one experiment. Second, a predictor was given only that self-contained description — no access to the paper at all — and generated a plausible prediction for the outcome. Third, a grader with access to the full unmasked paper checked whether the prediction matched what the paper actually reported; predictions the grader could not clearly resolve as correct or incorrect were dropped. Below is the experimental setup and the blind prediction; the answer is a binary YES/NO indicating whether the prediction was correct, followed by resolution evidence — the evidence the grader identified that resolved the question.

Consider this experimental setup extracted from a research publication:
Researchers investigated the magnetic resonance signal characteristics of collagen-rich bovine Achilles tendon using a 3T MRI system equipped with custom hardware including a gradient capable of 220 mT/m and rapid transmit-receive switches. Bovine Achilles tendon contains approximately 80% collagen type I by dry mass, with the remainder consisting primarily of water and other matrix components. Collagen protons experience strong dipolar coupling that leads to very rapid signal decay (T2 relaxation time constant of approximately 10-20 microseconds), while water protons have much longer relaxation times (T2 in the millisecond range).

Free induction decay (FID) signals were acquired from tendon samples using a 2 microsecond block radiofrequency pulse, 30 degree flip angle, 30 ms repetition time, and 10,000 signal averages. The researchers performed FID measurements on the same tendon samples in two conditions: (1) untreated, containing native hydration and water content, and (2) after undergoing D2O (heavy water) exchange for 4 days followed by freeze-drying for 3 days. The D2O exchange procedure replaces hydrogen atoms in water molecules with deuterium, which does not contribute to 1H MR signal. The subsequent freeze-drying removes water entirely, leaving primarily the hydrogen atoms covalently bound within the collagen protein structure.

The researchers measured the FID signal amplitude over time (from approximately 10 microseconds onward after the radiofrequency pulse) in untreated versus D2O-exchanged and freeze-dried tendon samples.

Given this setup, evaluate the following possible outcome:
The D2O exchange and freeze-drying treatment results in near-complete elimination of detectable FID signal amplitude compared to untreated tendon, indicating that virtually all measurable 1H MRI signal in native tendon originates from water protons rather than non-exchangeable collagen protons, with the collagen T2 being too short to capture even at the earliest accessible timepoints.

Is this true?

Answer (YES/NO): NO